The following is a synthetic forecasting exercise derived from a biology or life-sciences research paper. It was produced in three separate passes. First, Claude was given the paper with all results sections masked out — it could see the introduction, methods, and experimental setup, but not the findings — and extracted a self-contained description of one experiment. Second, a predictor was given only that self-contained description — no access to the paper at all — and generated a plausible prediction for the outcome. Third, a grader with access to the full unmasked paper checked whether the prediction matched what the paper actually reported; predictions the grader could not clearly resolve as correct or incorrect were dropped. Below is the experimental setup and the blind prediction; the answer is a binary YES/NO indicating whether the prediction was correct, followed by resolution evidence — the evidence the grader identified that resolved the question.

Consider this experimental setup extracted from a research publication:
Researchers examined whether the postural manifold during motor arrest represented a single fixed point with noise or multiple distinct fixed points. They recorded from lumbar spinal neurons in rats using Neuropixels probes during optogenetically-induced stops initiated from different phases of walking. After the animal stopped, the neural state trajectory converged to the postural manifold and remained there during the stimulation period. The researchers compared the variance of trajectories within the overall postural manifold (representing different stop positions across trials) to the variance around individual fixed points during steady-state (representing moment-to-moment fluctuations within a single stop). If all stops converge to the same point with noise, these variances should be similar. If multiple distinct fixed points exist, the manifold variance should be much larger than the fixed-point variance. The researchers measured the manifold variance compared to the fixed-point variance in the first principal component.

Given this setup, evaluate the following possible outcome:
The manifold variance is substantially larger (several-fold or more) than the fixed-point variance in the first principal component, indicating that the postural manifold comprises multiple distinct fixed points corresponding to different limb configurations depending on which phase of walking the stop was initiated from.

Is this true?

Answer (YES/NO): YES